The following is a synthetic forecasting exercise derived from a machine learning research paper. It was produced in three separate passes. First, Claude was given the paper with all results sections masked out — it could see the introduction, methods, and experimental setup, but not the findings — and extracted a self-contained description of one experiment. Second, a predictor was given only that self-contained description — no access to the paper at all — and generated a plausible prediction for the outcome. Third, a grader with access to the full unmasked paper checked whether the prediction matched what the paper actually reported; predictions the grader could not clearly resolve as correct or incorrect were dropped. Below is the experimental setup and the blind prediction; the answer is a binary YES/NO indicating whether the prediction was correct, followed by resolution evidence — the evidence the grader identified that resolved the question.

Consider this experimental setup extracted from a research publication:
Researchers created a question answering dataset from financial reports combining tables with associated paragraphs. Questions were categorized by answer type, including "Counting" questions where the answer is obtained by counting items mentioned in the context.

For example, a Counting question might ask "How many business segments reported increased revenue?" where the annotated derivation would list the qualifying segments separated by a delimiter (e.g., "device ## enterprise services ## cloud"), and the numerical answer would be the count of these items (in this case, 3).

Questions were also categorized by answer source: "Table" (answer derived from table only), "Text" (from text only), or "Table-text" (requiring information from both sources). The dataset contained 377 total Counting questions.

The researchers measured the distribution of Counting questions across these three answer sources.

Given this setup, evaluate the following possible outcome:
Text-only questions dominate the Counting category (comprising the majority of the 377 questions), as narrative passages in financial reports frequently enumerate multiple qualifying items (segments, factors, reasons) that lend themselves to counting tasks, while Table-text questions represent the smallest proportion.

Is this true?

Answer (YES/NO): NO